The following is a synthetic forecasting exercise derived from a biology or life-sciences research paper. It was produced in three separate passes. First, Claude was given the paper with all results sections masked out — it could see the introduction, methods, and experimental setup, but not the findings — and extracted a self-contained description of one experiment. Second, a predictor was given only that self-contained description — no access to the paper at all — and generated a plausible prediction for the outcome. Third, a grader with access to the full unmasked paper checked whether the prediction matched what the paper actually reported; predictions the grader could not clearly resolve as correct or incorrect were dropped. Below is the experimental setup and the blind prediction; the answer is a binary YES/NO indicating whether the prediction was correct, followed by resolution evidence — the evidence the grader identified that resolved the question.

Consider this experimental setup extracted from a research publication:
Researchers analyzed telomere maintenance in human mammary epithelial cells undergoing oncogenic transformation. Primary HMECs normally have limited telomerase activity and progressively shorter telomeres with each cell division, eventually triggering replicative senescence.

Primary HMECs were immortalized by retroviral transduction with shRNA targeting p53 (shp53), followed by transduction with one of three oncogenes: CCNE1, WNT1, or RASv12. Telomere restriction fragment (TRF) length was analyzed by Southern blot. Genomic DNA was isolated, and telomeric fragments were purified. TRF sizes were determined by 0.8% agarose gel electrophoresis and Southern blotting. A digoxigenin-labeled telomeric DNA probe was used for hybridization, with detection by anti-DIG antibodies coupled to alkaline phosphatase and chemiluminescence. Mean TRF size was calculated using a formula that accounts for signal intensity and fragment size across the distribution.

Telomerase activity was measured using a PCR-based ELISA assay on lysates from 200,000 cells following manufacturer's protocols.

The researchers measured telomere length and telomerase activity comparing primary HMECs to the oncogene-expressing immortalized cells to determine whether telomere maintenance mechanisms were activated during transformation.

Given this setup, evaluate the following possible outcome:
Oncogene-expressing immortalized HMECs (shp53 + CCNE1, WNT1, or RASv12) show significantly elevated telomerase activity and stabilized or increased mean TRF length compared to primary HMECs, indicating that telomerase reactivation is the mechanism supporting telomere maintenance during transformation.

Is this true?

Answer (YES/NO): YES